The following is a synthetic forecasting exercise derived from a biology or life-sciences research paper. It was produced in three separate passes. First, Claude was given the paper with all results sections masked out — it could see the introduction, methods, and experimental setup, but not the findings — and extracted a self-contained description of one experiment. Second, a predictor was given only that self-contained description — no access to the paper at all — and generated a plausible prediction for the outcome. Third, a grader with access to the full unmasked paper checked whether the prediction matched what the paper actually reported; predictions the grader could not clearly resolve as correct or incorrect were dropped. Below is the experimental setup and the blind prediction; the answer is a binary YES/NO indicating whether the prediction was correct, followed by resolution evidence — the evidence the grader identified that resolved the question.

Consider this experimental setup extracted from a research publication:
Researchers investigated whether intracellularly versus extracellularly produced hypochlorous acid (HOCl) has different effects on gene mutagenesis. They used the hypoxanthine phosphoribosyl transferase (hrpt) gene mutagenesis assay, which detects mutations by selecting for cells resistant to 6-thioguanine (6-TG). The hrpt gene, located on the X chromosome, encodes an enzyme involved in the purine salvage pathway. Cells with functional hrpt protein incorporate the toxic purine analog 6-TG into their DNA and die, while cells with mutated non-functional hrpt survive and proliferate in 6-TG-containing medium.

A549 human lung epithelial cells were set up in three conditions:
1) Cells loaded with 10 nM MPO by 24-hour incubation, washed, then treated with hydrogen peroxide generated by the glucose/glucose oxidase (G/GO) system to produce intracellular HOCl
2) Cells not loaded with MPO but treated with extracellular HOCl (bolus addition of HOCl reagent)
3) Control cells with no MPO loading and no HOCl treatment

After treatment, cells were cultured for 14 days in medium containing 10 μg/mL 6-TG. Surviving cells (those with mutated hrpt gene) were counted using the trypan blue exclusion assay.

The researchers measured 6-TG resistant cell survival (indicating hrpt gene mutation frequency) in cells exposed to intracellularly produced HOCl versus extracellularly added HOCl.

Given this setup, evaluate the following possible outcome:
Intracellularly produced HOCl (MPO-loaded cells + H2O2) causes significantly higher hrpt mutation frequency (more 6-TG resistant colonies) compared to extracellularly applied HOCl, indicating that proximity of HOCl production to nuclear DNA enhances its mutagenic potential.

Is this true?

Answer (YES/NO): YES